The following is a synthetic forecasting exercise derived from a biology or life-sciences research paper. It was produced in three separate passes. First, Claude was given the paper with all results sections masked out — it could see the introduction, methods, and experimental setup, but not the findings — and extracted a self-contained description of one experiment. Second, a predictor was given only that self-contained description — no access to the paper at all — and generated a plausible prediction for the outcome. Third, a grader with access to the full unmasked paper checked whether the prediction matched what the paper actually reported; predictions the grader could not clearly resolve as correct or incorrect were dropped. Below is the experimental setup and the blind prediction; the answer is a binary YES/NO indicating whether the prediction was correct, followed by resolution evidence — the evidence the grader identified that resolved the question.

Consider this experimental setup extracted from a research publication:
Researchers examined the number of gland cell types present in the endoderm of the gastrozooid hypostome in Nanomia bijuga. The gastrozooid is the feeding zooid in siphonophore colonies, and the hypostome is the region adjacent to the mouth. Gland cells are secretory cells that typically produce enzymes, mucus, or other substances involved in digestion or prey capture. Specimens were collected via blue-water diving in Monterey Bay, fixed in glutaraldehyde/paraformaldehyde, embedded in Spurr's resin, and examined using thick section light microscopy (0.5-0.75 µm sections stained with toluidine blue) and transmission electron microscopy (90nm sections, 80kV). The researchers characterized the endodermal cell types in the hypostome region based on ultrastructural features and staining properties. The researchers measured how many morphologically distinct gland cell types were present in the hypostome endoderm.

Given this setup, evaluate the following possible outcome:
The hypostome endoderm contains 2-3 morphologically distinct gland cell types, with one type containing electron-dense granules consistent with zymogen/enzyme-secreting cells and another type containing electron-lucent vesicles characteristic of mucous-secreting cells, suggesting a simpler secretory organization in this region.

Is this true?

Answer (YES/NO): NO